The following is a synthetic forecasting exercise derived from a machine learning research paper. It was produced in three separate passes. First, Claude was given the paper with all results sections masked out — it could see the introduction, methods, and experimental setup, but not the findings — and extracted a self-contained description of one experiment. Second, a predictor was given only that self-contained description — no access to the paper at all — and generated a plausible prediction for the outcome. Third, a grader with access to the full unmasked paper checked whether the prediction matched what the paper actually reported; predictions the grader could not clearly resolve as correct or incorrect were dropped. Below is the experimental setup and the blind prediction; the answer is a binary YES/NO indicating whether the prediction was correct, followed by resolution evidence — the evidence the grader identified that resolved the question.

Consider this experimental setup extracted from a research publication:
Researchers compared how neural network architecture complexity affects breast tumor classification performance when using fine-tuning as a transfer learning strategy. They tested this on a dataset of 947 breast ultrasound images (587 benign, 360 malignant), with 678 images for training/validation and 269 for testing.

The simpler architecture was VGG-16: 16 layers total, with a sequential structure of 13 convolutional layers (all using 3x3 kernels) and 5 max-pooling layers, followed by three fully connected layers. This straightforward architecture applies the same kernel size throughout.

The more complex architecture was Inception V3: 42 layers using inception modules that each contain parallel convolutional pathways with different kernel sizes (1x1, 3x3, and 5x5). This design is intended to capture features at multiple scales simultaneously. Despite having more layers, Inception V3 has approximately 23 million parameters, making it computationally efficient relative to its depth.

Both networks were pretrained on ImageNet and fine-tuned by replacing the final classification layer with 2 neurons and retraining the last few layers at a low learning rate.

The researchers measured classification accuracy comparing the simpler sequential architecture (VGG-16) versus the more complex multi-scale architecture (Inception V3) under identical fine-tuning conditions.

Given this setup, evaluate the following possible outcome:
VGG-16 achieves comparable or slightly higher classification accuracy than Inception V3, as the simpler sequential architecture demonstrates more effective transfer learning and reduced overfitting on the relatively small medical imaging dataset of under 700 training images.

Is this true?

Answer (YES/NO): NO